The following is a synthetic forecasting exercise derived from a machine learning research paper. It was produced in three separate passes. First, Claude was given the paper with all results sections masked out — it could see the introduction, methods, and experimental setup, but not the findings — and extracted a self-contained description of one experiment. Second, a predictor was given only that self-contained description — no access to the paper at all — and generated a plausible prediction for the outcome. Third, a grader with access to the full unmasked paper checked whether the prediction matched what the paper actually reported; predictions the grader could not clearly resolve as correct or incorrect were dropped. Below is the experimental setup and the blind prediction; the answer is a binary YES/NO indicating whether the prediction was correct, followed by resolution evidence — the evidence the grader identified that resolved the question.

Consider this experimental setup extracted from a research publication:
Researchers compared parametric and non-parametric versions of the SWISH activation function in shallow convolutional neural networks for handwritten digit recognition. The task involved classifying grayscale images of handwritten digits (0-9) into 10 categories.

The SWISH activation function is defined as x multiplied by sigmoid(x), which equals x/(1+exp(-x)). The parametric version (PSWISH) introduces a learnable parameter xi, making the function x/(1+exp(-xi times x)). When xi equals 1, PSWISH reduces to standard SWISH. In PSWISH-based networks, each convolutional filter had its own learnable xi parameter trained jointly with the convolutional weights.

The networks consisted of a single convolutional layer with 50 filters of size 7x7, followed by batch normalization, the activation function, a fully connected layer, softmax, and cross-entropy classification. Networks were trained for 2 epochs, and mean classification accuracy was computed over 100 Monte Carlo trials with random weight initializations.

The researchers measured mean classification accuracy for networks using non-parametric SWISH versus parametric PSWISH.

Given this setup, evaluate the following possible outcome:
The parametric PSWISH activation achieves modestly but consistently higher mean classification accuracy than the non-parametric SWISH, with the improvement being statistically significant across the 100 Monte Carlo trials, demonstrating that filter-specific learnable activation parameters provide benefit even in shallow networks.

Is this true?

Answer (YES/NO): NO